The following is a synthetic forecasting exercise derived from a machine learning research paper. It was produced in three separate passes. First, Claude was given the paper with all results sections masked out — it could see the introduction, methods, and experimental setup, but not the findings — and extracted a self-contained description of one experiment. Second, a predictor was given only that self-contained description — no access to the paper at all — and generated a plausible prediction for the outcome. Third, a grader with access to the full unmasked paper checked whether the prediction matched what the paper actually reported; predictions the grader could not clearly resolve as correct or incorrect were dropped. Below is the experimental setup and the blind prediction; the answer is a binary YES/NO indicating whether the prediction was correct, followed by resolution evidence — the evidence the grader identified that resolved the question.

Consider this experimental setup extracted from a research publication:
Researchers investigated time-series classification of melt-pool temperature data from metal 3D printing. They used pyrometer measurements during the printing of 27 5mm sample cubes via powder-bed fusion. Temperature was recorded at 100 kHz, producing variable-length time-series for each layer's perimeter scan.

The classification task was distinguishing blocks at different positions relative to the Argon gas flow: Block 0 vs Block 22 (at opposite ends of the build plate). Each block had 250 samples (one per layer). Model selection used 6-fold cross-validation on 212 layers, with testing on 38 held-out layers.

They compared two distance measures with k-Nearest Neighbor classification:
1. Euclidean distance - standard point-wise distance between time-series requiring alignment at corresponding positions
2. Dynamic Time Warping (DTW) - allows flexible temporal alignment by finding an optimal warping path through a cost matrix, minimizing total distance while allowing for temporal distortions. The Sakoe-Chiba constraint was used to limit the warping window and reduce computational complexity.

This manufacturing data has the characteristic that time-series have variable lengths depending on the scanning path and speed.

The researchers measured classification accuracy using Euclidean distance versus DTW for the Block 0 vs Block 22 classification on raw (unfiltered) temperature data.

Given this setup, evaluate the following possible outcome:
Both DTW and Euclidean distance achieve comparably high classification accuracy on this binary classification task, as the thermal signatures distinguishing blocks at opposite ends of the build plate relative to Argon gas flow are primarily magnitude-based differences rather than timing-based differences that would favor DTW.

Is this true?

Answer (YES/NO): NO